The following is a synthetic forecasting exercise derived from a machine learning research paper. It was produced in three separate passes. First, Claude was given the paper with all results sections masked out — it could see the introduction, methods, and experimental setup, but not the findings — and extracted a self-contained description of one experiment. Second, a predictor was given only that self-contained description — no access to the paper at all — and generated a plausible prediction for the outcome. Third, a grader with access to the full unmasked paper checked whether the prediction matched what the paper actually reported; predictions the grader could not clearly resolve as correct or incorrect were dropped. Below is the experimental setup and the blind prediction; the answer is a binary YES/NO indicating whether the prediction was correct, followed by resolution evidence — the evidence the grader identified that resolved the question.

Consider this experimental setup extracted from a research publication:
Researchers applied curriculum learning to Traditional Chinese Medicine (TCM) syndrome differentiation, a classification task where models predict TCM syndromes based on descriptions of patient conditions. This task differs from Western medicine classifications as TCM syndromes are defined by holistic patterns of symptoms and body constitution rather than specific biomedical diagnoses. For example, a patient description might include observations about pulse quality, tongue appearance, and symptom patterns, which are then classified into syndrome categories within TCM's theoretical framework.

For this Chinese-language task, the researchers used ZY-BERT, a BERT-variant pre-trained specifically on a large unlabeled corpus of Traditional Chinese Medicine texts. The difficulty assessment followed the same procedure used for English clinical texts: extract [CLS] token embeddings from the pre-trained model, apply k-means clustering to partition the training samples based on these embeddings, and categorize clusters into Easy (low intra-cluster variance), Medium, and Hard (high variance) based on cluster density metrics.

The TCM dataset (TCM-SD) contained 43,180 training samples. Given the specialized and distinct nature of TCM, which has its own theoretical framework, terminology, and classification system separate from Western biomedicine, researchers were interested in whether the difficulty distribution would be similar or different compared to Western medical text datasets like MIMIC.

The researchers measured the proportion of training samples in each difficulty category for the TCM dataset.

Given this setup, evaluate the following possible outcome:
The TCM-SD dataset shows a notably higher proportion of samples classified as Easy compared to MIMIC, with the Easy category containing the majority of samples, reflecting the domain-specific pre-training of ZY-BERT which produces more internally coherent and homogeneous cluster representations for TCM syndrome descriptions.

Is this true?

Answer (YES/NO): YES